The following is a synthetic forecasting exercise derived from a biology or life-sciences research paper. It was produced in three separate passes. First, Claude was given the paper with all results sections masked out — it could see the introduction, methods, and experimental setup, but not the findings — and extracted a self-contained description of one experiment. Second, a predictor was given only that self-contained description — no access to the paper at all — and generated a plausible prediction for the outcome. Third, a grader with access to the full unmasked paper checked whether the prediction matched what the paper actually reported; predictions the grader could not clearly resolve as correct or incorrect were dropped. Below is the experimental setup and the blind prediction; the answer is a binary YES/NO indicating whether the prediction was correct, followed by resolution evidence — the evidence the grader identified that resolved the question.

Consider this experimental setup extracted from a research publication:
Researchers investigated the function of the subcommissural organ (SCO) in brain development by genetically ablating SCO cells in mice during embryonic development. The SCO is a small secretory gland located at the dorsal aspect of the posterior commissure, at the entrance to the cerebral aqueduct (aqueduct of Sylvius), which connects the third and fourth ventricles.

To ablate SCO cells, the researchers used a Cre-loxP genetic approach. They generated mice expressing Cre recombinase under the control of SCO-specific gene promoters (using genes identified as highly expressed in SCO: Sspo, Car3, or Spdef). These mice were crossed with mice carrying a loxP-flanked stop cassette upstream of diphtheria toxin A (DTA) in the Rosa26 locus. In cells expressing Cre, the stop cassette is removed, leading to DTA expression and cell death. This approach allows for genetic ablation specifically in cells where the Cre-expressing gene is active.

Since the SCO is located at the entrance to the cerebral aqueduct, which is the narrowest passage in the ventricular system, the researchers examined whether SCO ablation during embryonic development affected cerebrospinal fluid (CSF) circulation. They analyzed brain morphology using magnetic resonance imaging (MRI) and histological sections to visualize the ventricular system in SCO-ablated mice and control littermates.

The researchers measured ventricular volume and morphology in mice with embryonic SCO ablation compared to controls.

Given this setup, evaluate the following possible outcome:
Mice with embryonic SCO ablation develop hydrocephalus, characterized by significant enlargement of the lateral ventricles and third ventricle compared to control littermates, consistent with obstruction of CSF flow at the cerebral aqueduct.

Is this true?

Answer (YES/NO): NO